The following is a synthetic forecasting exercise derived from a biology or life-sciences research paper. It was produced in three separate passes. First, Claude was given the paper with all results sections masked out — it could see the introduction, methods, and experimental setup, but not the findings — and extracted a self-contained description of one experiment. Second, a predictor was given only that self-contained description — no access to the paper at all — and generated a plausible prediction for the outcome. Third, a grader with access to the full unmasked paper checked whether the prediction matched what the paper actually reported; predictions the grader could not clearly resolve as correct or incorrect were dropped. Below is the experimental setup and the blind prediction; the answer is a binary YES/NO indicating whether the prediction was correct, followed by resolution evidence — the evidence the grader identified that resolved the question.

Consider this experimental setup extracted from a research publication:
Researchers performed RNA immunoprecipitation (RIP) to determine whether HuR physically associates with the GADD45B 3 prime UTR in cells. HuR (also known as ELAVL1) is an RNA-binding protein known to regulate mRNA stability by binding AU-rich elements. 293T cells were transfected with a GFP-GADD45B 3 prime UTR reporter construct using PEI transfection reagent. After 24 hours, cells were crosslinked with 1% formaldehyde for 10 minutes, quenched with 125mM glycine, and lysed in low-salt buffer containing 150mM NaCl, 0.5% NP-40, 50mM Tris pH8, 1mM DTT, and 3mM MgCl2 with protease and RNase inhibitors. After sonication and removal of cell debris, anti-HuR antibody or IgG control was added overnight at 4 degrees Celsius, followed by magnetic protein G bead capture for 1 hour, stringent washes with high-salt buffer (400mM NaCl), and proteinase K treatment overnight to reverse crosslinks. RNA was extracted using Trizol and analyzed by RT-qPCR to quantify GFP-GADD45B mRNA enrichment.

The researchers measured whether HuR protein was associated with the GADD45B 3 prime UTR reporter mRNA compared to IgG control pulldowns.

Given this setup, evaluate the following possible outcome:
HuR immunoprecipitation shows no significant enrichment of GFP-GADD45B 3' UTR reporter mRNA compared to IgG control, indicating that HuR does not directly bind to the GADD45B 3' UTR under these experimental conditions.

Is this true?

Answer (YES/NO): NO